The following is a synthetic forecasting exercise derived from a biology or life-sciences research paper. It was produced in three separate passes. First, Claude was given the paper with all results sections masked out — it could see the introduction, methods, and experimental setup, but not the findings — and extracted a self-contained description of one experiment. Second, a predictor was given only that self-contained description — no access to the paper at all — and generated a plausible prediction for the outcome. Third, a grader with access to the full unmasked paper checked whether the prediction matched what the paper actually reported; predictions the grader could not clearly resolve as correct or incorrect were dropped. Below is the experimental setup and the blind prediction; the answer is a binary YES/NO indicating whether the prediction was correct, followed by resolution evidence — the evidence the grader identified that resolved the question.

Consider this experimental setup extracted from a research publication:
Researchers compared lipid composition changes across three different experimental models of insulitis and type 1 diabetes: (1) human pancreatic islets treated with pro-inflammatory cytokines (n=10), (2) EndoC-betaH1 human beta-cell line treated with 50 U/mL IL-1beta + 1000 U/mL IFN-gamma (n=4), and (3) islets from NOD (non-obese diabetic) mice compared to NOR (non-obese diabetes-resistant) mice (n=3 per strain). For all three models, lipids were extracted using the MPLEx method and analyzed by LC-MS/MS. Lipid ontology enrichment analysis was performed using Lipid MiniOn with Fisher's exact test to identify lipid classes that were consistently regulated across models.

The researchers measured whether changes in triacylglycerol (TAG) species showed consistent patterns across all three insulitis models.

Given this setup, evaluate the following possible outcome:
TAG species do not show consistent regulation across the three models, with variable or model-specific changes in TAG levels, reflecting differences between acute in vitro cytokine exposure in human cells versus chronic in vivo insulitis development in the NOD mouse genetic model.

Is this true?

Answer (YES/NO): NO